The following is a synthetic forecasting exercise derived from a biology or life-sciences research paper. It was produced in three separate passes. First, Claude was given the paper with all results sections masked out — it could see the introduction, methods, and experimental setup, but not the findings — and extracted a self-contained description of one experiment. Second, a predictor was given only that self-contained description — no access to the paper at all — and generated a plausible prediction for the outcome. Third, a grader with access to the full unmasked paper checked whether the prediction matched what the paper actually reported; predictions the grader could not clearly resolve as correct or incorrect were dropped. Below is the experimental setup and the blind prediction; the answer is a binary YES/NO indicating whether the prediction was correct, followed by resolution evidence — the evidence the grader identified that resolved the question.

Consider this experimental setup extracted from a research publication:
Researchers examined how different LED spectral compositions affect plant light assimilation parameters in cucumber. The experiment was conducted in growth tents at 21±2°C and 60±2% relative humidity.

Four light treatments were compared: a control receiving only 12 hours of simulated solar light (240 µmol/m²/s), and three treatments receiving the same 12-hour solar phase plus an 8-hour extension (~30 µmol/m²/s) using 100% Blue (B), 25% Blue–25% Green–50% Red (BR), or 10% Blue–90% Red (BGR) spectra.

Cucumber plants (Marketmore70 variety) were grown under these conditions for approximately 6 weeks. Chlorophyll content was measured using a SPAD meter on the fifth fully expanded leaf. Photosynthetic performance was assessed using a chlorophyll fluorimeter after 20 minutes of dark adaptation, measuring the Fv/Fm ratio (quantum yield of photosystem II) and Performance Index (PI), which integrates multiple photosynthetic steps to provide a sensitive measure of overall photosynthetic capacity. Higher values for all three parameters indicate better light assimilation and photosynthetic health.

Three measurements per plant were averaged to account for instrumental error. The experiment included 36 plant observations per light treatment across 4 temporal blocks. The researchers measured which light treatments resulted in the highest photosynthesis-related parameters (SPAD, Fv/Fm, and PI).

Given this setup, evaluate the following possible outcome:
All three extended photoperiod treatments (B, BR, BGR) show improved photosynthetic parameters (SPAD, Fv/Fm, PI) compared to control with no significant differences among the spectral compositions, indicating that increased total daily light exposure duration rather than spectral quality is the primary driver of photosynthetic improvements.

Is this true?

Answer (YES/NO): NO